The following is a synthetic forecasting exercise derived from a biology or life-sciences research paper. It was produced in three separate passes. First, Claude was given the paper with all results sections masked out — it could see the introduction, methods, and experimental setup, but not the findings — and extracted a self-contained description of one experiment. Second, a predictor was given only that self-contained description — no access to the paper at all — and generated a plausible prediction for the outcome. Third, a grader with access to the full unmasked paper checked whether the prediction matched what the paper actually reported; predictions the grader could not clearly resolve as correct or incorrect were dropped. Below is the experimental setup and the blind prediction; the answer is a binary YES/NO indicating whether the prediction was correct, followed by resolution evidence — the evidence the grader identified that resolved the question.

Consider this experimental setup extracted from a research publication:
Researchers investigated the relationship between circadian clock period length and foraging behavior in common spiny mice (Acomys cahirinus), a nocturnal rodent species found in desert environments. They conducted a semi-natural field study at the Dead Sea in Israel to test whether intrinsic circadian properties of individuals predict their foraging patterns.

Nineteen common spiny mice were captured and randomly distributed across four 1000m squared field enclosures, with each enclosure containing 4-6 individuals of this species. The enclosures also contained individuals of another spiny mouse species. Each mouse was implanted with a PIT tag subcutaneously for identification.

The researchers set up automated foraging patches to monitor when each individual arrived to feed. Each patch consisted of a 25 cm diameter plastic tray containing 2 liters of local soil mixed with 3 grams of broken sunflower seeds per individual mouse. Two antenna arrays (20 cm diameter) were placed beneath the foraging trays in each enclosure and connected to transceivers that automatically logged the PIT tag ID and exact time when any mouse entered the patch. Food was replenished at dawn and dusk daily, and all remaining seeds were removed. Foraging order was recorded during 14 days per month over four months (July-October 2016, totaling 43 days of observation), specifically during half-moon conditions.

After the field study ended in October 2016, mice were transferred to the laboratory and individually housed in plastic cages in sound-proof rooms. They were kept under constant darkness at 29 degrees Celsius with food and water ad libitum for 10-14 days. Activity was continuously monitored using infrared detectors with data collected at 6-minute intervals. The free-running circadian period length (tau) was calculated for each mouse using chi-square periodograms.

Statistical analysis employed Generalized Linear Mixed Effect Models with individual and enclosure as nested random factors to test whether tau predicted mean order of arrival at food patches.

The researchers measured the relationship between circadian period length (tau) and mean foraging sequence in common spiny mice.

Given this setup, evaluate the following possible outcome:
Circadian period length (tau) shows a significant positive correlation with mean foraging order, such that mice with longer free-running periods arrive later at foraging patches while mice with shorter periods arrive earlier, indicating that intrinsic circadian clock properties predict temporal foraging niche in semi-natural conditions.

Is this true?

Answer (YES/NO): YES